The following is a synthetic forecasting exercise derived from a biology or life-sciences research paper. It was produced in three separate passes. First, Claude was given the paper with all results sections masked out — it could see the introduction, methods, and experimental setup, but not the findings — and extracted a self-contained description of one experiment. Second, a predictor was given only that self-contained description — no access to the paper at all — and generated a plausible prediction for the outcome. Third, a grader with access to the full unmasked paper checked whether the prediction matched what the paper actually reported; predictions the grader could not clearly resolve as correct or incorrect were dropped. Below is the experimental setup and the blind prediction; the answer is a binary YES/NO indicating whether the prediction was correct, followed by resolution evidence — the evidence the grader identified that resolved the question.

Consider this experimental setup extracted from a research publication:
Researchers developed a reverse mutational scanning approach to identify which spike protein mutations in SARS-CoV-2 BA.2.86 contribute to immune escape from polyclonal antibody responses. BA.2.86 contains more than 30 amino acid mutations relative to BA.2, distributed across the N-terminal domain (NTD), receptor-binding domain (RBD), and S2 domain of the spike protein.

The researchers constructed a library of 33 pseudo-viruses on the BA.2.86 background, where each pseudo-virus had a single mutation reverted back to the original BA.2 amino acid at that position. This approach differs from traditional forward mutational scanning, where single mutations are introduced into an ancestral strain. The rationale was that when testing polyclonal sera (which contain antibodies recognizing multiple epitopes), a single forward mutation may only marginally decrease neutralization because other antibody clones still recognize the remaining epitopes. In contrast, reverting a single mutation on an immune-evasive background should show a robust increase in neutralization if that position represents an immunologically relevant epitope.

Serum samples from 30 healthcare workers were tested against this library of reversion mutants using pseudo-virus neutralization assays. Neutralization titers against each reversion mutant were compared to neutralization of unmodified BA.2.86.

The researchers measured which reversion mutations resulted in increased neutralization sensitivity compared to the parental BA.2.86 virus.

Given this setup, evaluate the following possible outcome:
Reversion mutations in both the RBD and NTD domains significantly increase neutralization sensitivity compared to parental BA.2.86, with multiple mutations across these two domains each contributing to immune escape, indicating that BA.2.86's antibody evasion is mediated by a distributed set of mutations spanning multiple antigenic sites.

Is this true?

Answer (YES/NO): YES